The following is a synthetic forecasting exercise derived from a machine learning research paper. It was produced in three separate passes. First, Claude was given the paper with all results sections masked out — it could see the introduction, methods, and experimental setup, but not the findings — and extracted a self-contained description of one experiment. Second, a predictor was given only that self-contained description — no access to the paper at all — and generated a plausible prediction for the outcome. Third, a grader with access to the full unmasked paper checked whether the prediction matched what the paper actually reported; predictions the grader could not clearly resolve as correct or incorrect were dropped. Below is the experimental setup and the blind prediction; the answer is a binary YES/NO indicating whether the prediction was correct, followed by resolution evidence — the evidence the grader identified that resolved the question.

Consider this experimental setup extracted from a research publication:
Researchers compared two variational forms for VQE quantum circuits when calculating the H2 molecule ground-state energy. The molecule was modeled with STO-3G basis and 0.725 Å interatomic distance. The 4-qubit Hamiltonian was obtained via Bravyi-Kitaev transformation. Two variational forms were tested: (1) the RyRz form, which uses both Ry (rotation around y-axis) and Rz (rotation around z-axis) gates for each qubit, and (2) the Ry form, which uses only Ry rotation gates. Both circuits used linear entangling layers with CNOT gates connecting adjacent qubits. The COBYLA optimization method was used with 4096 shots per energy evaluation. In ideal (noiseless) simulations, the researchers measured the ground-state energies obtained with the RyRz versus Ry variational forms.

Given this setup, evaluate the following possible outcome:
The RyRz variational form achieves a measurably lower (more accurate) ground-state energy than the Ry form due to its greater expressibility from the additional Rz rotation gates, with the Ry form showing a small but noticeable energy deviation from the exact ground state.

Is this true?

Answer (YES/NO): NO